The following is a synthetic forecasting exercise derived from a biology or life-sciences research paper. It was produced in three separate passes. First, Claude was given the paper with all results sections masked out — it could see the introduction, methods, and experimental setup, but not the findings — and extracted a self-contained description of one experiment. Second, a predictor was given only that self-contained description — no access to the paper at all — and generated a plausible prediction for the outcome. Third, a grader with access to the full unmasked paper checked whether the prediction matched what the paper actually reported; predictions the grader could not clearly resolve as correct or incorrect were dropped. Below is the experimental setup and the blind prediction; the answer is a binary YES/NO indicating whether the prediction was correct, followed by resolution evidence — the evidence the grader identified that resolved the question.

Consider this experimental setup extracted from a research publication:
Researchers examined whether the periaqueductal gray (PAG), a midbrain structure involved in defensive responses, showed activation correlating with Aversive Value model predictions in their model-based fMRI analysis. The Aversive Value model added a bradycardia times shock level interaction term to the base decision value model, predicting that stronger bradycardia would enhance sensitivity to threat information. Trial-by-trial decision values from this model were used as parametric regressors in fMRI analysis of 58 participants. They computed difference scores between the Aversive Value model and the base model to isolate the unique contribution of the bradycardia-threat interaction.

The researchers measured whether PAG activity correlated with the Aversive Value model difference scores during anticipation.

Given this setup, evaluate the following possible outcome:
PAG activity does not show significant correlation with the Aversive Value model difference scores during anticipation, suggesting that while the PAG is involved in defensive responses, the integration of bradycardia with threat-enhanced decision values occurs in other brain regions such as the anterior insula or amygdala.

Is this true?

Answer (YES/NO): YES